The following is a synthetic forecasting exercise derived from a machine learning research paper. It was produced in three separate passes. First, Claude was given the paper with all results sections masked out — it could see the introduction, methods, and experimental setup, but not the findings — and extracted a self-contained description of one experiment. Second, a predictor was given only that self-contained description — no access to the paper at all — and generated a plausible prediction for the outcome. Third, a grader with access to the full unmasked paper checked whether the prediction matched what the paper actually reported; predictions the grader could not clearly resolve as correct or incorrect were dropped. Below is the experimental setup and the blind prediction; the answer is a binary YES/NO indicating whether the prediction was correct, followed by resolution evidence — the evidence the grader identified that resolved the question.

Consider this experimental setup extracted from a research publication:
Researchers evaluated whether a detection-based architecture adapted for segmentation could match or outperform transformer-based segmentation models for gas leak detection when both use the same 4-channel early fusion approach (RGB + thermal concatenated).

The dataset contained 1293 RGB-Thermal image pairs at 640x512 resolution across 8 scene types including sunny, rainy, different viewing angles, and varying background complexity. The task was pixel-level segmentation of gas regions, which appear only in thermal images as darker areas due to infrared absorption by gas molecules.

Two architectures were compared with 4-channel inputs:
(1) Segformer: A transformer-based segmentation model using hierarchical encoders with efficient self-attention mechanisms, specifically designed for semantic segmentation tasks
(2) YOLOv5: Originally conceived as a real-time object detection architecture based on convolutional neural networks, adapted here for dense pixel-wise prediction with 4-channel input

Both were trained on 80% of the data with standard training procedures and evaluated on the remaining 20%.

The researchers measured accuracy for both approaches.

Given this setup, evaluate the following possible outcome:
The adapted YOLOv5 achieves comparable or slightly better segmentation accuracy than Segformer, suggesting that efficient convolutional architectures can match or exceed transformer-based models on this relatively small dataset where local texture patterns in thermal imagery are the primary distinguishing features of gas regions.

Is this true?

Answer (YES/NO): NO